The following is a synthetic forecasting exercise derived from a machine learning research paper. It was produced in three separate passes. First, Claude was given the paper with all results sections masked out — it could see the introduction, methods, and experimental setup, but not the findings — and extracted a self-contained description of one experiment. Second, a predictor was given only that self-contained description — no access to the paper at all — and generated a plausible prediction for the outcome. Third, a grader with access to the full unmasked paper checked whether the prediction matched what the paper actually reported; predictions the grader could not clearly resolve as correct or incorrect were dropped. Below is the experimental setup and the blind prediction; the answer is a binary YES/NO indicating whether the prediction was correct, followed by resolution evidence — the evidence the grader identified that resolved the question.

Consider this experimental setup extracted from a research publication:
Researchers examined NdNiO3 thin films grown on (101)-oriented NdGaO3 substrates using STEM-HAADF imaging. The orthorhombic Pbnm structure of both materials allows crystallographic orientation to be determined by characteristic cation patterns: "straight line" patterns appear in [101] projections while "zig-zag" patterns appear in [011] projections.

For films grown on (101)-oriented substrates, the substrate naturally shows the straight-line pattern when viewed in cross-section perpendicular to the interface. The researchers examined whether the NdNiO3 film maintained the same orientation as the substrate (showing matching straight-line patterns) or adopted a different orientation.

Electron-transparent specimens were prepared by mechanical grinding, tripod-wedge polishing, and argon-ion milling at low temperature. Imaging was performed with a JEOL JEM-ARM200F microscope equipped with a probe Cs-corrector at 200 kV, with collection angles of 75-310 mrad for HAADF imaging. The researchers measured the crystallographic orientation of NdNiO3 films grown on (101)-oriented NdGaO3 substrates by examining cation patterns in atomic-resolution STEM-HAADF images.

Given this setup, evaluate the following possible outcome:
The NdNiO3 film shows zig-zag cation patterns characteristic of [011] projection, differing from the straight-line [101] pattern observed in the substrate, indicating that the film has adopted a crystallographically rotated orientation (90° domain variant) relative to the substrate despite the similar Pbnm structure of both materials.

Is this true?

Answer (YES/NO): NO